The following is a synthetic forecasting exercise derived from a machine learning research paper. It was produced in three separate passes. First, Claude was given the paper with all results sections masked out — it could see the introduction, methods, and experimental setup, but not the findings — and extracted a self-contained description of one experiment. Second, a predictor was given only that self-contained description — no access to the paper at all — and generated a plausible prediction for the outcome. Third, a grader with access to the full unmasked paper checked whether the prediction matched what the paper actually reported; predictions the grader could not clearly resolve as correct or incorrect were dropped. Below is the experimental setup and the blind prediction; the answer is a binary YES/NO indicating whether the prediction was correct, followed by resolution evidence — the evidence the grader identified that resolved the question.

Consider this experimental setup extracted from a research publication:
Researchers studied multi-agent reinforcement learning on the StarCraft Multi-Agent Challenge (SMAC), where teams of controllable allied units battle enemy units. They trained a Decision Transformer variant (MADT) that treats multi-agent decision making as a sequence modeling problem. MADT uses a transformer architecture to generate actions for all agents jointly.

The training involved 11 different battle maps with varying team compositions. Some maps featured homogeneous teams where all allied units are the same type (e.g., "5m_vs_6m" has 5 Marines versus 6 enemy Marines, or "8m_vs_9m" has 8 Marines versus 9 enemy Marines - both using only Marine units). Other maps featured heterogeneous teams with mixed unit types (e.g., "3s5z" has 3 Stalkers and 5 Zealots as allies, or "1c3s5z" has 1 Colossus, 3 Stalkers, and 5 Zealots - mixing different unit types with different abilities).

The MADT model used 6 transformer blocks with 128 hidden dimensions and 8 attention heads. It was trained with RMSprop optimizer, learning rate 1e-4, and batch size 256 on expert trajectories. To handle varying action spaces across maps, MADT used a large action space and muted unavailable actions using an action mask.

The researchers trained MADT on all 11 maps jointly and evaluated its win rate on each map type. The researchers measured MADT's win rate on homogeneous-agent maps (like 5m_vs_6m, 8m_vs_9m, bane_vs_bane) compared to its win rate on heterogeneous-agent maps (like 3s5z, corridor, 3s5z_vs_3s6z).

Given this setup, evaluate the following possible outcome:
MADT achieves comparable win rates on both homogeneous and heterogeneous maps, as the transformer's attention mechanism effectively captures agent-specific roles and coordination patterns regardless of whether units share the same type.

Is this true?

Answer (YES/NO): NO